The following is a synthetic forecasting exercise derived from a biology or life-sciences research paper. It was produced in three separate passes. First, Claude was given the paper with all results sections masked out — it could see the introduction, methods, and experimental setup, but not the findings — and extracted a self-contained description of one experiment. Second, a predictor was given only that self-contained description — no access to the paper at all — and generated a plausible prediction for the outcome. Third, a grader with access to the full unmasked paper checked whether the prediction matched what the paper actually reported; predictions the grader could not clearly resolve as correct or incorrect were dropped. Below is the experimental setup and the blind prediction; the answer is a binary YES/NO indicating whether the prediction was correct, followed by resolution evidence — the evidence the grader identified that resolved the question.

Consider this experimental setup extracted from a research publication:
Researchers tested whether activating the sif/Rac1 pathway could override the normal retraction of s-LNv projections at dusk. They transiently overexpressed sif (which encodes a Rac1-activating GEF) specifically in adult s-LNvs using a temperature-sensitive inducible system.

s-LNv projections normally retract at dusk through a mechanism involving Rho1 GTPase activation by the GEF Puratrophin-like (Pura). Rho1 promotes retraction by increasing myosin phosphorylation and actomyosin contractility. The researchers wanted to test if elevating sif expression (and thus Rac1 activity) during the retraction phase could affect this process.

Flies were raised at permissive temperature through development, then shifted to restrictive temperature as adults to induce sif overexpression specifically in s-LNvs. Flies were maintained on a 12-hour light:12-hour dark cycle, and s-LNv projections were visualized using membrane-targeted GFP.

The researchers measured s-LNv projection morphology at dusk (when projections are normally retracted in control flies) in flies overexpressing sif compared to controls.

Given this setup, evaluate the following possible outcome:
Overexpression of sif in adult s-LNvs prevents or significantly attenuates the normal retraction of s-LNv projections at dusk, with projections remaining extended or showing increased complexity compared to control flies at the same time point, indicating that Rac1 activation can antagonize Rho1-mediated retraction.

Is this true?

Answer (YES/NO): YES